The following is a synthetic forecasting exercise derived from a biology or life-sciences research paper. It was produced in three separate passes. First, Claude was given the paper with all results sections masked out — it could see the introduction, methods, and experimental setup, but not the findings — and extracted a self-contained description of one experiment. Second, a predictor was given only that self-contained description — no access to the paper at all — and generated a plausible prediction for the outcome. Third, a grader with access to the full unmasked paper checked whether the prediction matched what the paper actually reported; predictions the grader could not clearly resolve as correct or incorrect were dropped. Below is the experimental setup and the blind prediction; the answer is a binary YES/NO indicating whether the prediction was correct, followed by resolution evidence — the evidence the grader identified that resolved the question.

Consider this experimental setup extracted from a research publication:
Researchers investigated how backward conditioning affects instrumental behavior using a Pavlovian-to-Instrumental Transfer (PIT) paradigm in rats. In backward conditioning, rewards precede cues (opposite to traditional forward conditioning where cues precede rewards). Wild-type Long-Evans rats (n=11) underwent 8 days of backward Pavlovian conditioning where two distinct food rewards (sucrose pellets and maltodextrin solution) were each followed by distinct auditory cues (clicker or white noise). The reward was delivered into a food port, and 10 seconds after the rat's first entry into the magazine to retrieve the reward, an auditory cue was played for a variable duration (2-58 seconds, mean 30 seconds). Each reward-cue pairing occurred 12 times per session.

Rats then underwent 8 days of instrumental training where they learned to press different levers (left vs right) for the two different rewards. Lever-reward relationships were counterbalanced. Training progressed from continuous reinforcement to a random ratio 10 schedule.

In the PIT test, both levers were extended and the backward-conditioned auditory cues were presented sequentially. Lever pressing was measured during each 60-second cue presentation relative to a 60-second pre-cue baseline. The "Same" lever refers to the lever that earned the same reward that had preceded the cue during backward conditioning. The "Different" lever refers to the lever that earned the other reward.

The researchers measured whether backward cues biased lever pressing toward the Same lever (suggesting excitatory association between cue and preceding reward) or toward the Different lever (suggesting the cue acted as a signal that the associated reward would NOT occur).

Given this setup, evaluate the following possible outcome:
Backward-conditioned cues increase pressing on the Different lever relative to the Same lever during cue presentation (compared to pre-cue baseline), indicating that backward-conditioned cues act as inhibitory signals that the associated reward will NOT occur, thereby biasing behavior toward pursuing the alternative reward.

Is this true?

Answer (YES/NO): YES